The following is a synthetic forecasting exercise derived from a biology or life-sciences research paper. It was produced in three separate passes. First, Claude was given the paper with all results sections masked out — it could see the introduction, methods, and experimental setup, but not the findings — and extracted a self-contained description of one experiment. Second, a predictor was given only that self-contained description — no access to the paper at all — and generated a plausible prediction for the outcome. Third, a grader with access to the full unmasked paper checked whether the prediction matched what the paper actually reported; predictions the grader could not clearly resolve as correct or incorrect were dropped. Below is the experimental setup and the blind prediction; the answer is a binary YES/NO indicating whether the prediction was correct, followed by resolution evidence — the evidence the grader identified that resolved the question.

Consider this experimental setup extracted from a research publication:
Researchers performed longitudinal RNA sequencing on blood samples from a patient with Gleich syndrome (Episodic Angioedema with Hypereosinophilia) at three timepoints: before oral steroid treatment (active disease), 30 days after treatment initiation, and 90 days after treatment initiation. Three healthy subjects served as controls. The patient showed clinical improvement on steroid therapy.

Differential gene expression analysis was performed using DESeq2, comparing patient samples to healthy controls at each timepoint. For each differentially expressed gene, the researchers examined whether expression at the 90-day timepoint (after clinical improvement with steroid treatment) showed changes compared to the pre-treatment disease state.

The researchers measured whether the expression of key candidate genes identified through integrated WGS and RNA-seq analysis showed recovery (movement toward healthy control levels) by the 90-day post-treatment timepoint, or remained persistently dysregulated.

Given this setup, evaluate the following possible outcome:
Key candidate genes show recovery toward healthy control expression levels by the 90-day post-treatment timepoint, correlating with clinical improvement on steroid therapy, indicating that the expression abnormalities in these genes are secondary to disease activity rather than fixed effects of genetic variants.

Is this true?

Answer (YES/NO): YES